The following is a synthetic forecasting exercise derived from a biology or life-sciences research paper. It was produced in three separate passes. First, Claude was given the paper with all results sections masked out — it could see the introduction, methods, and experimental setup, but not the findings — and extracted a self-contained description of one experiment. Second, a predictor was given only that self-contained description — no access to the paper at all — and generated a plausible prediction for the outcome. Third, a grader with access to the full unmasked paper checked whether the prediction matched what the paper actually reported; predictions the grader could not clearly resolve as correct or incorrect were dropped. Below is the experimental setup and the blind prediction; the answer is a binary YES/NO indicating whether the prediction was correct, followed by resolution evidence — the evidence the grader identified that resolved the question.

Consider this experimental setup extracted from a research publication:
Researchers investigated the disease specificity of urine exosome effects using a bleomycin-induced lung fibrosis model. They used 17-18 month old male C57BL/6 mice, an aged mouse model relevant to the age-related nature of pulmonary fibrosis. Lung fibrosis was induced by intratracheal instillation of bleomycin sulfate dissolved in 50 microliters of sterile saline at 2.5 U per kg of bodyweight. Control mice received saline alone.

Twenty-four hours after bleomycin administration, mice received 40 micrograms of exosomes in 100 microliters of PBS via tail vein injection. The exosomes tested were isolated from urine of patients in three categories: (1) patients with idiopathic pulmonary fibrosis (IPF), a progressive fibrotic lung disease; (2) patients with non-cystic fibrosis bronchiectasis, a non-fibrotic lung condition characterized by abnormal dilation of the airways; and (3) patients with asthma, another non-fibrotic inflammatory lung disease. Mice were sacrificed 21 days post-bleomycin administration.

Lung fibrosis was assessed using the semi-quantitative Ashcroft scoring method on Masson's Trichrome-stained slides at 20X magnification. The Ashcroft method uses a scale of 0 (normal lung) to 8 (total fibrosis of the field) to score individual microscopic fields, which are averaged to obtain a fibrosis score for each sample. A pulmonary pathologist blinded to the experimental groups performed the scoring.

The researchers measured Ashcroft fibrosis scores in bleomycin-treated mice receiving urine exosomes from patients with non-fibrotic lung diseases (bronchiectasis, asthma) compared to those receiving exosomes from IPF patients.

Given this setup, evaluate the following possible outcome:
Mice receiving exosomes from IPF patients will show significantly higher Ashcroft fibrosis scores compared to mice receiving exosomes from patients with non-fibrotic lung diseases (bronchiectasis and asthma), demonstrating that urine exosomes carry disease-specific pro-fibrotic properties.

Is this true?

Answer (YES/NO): YES